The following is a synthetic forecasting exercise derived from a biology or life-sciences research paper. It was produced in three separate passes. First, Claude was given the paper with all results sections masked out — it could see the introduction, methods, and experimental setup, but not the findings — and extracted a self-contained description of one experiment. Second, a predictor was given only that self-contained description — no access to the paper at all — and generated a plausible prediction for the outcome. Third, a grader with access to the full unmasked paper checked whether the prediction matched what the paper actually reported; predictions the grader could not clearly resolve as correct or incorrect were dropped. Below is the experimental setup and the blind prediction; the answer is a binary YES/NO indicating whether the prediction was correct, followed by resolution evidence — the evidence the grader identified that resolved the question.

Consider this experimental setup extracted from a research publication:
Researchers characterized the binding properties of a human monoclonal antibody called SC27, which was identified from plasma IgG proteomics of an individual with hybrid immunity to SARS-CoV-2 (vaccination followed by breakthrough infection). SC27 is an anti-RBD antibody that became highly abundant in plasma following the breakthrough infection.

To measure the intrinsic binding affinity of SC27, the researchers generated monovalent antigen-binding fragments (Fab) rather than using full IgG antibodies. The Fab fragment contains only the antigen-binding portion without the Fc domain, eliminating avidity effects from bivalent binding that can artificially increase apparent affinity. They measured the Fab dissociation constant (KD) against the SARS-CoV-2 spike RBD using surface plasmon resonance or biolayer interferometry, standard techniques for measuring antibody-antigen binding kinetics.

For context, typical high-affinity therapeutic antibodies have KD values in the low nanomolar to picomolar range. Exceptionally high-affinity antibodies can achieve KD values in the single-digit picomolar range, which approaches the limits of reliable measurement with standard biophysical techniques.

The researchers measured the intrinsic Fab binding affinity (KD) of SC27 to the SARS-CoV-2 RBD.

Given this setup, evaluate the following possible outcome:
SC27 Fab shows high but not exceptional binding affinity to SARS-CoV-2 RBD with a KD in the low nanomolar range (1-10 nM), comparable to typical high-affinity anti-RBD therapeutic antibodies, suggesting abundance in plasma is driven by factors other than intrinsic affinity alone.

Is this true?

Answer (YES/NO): NO